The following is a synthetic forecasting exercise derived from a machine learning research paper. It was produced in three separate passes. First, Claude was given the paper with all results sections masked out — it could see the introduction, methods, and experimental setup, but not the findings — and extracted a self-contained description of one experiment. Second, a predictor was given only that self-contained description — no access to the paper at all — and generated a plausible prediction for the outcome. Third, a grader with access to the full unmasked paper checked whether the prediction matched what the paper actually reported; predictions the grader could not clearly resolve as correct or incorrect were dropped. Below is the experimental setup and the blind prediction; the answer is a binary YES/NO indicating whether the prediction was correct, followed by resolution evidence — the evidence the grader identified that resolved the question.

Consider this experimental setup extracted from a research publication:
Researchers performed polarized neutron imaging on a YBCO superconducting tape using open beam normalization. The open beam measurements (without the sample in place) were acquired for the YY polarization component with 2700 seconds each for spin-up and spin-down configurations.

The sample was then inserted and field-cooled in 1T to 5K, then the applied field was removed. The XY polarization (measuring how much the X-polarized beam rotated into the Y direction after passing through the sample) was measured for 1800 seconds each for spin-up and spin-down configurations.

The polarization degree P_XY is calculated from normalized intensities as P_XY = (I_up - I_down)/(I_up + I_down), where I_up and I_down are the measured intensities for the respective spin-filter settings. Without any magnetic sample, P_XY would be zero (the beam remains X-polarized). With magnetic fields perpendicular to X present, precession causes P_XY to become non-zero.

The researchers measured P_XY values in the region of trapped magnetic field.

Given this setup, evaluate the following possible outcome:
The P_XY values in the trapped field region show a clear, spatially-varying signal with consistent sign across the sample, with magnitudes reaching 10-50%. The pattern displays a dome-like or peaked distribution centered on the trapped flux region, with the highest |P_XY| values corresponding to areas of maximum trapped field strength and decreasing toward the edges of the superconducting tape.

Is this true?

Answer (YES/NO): NO